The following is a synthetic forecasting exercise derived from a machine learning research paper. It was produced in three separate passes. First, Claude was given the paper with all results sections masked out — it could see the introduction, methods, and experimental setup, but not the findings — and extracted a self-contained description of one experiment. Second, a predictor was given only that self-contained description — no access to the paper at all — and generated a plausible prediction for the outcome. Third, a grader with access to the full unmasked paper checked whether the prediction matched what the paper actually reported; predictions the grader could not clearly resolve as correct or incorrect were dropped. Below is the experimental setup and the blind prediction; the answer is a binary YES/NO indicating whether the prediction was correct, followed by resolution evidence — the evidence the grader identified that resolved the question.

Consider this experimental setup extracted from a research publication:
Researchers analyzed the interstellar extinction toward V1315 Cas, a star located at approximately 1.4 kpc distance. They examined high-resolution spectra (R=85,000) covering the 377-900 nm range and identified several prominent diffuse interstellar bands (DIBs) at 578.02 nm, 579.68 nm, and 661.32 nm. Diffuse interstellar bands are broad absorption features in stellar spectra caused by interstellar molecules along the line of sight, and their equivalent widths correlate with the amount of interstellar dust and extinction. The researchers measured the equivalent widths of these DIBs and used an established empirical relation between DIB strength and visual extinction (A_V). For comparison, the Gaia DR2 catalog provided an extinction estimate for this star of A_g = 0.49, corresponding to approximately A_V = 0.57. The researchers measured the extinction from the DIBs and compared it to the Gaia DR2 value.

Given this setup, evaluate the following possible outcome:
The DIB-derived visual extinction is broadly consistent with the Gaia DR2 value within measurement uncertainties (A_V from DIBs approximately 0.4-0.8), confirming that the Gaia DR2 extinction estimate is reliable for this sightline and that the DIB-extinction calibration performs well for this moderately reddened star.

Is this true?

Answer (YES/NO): NO